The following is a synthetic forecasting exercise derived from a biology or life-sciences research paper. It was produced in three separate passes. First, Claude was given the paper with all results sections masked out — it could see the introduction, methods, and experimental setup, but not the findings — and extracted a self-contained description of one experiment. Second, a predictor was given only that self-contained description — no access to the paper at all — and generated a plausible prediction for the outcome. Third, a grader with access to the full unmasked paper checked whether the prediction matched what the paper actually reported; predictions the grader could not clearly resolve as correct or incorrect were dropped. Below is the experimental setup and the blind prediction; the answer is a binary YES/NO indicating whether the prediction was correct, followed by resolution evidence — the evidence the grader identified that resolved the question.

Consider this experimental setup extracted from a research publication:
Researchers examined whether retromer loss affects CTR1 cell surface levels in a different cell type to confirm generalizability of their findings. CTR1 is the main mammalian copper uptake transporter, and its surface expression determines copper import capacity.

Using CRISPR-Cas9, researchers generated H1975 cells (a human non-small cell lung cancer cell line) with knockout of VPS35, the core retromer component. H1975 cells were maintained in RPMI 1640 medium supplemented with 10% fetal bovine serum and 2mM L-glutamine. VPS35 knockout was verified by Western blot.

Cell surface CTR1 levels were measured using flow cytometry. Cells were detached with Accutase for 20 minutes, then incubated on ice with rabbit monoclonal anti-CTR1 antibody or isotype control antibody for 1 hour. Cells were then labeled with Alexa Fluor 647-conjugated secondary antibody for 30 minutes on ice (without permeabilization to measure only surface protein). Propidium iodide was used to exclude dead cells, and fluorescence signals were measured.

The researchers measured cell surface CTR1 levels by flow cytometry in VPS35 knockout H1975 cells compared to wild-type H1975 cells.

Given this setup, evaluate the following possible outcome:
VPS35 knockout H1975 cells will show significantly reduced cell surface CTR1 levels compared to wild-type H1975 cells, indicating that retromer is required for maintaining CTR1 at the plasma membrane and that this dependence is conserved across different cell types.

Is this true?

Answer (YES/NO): YES